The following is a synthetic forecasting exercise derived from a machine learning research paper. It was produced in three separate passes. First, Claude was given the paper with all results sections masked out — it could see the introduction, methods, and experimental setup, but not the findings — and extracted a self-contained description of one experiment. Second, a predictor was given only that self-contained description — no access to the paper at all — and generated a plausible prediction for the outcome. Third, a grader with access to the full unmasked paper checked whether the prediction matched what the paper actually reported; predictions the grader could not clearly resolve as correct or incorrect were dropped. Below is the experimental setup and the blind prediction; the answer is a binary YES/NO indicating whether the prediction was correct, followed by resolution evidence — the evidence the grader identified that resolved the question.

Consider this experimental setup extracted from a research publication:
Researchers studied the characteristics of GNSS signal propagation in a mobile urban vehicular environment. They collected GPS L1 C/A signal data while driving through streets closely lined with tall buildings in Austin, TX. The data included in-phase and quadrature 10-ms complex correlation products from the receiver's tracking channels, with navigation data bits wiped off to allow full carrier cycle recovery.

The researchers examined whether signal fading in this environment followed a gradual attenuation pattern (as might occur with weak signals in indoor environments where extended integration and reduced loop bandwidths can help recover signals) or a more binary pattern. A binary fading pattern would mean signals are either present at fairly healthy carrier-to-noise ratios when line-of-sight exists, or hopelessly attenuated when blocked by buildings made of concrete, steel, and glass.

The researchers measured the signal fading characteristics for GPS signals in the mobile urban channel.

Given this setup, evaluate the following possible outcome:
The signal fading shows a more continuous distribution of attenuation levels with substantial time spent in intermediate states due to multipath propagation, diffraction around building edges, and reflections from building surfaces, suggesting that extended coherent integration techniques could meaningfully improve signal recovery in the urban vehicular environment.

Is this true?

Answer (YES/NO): NO